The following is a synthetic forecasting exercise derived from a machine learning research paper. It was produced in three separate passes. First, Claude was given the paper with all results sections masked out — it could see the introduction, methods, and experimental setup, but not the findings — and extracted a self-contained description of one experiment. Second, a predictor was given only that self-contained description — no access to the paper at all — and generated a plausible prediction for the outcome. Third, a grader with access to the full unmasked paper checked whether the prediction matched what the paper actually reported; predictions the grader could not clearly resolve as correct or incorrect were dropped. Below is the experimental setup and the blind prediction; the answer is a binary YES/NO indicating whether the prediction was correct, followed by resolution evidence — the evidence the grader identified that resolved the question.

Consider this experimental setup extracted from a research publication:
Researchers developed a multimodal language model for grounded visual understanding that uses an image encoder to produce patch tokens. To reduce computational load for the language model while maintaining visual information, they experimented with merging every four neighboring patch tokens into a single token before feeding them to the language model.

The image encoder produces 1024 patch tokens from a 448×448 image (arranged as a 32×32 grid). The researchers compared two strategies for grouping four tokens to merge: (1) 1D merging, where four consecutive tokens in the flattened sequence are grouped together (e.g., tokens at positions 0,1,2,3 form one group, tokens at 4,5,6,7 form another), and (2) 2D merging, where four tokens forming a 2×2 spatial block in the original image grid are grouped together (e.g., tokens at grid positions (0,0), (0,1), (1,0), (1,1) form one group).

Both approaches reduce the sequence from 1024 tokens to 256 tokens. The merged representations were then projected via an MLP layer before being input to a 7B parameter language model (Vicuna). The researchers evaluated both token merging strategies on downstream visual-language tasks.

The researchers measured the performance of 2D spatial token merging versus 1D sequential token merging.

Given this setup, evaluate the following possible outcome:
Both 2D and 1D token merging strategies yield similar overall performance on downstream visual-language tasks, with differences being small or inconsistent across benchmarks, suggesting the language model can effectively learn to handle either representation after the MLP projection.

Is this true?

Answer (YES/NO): NO